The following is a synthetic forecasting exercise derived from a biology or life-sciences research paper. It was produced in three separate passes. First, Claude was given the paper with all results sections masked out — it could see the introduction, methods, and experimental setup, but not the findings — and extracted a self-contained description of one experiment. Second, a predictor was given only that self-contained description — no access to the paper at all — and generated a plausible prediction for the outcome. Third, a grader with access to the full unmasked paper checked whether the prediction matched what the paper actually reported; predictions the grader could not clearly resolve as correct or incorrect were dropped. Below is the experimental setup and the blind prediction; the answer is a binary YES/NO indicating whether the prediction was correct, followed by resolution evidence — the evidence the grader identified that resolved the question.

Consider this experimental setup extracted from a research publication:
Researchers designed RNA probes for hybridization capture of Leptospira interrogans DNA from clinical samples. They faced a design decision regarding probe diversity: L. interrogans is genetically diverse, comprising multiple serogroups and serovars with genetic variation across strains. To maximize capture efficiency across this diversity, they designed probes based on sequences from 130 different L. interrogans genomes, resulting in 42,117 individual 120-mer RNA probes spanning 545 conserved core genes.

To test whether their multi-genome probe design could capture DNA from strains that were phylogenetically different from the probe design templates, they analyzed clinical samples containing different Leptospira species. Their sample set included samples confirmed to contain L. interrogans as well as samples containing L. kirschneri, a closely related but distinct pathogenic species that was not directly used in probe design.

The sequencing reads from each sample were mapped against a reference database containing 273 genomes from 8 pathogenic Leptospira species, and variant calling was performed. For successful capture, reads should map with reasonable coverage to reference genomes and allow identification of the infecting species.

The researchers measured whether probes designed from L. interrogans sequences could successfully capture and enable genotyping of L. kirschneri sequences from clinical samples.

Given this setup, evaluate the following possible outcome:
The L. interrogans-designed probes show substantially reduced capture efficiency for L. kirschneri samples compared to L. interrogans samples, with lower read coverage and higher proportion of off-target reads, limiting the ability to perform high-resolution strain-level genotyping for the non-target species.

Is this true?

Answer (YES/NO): NO